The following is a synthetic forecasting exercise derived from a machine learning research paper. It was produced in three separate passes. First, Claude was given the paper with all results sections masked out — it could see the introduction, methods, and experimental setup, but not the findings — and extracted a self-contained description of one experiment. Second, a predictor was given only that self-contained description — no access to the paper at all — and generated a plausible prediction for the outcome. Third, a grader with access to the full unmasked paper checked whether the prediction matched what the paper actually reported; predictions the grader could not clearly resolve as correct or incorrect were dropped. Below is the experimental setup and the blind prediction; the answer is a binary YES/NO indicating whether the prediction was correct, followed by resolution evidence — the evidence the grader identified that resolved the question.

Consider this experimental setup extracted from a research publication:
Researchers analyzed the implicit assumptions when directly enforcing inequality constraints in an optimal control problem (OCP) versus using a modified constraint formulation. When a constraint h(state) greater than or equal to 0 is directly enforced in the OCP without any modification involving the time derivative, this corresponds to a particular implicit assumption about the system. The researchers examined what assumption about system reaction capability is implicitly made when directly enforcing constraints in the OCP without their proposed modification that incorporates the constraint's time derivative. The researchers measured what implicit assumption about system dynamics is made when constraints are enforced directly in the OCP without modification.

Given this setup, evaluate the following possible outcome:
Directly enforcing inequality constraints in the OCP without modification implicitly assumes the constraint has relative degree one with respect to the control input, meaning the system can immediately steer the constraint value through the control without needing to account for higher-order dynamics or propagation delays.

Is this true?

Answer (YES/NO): NO